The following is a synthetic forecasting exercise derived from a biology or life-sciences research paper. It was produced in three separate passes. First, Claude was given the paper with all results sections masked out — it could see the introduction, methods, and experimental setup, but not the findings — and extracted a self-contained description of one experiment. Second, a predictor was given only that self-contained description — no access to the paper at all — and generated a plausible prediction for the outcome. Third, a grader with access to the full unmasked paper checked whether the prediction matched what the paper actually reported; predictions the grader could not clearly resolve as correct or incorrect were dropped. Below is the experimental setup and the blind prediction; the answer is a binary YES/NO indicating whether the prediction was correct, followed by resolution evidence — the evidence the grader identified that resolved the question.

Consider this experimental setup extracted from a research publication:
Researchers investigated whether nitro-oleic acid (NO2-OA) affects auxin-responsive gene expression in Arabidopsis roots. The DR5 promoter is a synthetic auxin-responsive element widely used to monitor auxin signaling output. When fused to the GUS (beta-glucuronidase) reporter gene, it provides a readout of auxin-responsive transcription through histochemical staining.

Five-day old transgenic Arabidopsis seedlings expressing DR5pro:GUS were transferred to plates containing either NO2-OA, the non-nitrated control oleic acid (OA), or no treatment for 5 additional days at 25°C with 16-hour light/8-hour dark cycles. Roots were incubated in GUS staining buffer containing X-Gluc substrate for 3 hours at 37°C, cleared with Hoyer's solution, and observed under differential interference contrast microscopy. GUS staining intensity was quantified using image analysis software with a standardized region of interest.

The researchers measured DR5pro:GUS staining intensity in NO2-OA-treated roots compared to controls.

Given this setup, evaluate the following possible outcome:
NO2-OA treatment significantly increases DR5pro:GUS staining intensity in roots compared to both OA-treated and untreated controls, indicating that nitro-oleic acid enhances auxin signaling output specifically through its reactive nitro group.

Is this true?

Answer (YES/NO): NO